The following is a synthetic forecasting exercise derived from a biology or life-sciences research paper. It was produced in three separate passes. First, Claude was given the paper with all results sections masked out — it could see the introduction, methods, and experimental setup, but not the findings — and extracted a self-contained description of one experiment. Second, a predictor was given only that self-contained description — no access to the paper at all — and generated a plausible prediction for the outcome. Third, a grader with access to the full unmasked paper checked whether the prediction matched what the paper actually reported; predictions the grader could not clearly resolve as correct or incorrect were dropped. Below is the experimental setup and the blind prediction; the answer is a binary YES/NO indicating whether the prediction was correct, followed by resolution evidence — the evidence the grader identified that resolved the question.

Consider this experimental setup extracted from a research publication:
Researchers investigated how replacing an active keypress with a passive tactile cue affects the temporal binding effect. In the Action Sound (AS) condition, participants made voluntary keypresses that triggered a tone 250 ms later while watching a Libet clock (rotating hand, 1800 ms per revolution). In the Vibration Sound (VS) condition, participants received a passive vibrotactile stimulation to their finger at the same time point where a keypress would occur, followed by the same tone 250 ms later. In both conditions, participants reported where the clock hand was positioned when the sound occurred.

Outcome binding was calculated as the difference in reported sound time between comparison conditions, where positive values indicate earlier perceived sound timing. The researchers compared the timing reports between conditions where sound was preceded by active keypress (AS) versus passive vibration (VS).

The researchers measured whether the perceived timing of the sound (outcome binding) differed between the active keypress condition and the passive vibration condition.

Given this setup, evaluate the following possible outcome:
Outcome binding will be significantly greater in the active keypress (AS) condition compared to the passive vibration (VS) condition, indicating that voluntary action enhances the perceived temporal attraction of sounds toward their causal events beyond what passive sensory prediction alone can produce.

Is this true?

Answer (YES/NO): NO